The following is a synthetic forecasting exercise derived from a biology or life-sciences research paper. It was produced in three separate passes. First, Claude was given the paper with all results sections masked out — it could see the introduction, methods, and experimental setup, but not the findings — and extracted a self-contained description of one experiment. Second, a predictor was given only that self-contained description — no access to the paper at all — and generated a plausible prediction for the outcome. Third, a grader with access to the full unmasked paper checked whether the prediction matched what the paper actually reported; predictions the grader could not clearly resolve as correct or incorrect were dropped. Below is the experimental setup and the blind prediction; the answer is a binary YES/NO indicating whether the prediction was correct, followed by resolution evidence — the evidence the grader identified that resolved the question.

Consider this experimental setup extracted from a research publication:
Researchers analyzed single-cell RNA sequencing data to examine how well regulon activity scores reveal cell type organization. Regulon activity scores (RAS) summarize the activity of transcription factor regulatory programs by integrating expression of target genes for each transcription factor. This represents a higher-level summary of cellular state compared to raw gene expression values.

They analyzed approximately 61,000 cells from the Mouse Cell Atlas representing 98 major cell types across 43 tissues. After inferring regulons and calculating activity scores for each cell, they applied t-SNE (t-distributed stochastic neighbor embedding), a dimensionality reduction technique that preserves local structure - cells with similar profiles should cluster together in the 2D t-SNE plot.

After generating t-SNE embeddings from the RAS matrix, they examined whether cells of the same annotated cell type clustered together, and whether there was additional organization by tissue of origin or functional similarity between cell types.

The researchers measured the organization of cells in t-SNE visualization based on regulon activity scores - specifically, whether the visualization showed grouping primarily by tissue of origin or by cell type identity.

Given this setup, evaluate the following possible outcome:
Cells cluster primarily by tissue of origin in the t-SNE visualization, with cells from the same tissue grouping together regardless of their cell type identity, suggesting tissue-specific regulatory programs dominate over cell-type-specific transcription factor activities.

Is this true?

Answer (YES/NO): NO